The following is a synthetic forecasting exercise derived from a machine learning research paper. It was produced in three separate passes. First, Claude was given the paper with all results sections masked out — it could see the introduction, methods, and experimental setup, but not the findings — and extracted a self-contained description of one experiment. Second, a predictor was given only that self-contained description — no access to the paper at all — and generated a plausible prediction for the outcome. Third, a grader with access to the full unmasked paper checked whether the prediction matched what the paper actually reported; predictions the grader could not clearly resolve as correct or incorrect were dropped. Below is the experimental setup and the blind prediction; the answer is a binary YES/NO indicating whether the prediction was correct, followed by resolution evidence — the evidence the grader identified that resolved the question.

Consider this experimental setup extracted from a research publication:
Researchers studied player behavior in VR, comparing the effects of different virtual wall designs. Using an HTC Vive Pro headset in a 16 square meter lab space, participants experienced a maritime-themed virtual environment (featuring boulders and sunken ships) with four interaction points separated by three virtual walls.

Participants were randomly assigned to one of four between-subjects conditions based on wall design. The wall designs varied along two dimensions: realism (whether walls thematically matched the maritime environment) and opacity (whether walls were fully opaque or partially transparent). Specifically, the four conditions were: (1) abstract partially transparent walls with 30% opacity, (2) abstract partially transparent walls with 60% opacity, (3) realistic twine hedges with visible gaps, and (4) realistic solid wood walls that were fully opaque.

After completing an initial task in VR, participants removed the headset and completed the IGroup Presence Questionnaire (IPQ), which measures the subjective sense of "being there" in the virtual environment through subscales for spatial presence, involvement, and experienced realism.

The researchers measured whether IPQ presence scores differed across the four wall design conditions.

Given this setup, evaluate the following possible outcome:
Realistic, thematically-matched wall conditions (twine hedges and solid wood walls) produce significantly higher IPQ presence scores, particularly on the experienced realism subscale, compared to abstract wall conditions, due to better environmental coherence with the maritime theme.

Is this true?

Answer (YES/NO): YES